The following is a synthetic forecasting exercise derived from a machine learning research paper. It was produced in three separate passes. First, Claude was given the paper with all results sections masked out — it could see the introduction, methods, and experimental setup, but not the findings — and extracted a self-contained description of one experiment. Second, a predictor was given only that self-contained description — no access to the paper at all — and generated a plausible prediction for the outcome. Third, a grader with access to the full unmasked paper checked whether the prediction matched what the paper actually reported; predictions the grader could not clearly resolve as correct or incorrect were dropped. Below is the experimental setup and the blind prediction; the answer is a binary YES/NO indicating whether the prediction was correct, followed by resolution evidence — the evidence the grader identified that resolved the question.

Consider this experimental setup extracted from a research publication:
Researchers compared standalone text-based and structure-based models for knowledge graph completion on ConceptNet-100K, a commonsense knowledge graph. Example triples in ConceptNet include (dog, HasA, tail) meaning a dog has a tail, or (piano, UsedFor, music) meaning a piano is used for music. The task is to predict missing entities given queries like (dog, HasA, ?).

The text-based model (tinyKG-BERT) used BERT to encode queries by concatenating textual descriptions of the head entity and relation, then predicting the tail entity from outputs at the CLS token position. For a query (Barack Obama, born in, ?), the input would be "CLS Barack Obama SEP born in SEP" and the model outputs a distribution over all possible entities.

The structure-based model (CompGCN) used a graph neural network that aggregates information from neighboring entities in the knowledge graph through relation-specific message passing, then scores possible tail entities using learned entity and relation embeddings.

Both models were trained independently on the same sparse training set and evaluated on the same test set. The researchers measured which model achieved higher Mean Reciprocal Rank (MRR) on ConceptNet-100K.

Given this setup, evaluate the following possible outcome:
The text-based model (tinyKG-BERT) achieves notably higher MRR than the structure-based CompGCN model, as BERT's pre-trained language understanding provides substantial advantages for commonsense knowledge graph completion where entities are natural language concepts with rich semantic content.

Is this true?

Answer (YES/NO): YES